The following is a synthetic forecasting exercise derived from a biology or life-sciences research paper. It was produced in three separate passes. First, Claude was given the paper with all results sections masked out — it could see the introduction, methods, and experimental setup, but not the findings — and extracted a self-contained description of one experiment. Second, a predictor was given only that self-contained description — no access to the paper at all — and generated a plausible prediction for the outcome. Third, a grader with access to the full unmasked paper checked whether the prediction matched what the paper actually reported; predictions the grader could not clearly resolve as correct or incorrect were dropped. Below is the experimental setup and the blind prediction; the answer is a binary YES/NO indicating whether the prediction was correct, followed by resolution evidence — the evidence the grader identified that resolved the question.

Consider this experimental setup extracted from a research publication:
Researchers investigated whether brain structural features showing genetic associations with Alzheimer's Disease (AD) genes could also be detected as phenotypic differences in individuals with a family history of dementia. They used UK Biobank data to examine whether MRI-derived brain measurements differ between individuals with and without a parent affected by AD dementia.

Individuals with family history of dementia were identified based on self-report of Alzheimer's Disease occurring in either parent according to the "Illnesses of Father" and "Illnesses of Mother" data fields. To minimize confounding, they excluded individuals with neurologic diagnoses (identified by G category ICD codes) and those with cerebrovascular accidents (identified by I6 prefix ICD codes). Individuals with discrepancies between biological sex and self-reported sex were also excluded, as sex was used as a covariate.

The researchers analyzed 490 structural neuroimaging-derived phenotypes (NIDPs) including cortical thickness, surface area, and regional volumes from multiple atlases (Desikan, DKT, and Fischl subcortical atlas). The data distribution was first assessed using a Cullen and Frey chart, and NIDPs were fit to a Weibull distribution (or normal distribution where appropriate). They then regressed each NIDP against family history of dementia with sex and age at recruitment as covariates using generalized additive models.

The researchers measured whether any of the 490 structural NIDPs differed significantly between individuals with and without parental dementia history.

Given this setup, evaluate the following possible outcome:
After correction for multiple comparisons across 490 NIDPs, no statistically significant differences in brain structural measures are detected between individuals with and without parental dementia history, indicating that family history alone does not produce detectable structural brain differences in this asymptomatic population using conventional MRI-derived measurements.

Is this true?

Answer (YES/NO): NO